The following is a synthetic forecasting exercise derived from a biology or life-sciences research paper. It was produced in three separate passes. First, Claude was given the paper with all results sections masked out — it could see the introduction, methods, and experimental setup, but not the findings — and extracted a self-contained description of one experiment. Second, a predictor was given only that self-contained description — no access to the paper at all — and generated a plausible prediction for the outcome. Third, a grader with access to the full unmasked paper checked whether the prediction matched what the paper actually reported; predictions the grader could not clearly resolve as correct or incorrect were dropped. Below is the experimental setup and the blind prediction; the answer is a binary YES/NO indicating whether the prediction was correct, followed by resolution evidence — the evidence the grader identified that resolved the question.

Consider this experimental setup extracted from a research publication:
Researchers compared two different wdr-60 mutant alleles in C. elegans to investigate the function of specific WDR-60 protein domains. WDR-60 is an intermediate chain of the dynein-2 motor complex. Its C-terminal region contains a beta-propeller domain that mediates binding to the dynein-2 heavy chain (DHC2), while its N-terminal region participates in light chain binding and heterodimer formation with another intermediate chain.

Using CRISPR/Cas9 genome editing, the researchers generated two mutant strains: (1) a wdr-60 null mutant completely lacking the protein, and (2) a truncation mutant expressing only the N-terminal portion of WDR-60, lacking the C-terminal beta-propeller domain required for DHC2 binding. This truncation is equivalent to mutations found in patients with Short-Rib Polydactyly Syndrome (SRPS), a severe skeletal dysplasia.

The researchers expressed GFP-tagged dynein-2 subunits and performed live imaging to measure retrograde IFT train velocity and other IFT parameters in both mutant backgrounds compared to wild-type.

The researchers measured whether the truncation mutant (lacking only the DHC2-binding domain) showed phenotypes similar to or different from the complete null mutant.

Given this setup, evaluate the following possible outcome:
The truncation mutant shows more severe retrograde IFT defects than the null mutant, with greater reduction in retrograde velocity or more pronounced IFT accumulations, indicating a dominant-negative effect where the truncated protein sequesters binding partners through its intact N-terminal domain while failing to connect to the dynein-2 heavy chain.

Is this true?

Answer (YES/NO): NO